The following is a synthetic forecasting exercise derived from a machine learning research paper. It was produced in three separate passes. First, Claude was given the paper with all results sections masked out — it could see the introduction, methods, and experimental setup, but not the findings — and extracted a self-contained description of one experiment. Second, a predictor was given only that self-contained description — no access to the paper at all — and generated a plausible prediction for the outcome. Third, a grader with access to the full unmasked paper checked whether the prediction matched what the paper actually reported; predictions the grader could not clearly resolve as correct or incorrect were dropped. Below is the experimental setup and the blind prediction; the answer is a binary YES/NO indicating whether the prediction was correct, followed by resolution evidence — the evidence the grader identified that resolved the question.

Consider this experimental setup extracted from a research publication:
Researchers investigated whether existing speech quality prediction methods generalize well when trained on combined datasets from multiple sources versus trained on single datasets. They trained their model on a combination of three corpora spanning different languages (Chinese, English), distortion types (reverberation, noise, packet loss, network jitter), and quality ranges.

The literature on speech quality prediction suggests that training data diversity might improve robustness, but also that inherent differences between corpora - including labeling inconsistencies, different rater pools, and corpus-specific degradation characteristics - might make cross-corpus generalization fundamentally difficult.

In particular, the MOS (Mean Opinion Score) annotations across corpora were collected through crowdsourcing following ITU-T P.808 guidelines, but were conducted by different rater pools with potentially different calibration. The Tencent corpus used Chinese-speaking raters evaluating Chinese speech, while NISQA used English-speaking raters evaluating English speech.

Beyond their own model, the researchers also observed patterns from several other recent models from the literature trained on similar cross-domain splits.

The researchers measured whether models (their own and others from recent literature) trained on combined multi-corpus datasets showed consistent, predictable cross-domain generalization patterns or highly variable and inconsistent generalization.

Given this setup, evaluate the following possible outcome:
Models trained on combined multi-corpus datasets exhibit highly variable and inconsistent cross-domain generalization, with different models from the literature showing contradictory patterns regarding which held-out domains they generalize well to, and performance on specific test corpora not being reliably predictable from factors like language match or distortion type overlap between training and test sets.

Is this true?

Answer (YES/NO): YES